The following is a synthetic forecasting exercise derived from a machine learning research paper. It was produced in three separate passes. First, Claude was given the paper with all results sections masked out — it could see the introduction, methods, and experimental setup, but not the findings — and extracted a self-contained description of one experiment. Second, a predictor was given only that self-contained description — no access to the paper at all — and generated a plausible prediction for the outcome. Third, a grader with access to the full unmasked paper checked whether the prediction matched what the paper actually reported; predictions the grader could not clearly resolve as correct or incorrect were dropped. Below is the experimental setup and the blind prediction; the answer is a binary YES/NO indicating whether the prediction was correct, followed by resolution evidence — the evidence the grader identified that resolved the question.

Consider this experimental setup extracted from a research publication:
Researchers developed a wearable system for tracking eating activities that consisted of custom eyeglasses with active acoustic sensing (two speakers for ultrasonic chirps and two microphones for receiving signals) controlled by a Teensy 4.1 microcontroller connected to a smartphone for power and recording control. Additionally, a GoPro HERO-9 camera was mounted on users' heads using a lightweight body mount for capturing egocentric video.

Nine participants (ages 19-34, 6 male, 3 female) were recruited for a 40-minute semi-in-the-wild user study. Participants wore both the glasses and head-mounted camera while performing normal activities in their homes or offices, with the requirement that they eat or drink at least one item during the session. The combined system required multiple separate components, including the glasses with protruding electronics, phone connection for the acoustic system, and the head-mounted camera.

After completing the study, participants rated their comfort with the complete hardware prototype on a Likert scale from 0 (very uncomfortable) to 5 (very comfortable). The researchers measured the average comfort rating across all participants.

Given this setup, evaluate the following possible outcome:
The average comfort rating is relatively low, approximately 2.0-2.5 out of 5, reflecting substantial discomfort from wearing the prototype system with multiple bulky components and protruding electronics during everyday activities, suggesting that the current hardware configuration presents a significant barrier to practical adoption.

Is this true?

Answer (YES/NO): NO